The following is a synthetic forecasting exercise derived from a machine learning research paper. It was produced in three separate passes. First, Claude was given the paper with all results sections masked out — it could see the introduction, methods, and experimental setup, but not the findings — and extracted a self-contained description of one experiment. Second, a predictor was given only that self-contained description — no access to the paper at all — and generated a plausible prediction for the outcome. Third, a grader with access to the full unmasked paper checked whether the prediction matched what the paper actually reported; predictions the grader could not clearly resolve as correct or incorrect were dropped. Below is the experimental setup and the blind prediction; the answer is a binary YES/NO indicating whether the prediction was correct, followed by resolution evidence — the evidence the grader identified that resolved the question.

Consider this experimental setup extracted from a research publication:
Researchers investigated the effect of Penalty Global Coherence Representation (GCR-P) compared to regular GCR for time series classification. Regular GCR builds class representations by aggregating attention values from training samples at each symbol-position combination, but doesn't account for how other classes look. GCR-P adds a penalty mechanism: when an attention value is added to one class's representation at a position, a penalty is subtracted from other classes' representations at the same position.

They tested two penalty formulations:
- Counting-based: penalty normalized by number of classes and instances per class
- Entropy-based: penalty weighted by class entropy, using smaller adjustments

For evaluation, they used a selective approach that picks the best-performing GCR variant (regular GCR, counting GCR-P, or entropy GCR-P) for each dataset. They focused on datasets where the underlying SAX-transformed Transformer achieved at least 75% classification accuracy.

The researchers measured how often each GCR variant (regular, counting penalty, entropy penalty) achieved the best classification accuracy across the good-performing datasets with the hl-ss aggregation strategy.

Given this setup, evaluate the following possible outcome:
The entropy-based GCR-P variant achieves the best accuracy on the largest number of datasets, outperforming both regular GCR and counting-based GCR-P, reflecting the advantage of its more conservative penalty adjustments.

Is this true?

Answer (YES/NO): NO